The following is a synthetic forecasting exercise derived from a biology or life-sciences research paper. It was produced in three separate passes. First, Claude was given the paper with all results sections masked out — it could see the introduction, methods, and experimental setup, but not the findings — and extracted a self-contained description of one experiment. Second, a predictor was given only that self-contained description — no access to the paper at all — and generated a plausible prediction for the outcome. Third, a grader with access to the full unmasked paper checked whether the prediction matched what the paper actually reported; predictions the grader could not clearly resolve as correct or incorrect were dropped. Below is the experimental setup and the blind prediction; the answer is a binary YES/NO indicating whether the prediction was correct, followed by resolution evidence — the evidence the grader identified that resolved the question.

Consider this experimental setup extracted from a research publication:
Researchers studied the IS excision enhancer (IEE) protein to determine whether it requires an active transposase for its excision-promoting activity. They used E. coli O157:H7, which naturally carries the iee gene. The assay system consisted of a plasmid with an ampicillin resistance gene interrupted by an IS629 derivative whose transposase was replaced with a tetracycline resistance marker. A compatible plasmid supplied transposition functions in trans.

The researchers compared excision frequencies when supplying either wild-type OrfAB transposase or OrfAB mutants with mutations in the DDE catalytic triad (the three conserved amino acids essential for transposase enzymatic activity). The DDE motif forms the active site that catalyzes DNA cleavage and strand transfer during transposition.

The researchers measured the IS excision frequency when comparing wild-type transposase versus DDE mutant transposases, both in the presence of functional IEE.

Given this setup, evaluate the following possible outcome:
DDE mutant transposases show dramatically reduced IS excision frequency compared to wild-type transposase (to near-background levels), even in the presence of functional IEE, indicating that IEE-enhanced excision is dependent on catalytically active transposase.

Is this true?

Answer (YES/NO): YES